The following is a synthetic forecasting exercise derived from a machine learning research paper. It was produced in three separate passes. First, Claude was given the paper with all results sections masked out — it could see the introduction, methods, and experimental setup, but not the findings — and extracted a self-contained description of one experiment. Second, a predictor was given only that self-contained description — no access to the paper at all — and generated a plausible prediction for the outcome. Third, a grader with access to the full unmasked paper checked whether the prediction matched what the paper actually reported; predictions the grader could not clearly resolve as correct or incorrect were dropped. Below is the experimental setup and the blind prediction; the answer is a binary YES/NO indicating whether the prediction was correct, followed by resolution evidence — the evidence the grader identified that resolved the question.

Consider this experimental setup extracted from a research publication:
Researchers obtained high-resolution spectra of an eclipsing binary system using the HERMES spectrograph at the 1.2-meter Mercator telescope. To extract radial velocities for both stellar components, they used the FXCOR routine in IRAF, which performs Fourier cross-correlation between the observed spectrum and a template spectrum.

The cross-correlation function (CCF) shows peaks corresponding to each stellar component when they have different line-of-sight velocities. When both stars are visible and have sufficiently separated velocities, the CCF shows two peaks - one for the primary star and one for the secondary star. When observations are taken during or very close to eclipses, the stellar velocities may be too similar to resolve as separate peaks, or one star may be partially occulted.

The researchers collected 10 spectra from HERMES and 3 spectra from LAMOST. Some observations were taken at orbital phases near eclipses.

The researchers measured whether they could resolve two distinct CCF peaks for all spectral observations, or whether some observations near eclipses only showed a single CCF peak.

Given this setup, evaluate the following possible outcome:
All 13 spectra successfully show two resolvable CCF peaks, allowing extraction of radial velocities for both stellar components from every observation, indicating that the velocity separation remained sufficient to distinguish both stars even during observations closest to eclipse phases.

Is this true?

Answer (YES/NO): NO